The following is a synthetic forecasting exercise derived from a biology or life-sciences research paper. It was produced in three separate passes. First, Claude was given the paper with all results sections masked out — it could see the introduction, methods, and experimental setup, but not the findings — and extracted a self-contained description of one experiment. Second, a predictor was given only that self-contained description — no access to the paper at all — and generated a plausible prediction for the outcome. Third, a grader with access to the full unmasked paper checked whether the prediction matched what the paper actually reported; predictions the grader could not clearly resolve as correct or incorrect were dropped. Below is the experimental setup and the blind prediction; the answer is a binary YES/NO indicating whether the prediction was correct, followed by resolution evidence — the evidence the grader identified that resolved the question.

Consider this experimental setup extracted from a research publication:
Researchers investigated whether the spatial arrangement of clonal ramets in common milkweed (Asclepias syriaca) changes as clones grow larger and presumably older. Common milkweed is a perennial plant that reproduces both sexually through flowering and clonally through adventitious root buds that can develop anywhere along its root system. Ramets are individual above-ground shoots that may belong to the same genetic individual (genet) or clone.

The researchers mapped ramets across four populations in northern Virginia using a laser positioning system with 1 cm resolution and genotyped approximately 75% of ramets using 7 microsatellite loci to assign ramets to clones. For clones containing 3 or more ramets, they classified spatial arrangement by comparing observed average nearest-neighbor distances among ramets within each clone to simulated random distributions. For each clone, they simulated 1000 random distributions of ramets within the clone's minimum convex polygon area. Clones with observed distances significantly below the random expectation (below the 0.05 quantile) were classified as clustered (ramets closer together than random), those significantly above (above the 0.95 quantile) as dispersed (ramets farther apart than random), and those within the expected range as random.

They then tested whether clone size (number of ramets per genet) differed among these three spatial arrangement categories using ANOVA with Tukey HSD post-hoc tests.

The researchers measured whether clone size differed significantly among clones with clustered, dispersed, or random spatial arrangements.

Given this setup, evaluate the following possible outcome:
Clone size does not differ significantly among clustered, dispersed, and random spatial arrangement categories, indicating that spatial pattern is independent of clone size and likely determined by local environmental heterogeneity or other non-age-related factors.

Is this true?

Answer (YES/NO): NO